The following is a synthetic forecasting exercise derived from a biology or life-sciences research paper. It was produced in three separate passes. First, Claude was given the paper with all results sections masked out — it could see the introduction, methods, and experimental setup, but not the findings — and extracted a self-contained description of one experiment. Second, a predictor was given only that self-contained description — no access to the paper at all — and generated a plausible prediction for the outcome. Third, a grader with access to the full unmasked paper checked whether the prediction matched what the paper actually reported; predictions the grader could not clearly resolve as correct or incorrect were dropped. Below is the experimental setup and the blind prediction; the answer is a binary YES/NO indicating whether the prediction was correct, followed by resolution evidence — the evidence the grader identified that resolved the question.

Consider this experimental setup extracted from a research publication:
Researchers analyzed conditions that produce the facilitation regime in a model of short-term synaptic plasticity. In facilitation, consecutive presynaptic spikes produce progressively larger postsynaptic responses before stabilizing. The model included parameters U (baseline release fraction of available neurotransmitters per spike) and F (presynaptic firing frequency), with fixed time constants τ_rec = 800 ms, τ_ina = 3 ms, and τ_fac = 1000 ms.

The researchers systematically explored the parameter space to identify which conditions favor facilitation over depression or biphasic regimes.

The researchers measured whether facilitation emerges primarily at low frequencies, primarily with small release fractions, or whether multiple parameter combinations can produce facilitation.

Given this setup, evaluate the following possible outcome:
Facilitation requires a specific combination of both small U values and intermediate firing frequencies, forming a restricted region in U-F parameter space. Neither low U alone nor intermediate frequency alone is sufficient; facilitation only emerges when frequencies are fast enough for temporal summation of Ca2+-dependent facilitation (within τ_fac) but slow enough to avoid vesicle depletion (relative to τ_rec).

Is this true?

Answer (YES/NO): NO